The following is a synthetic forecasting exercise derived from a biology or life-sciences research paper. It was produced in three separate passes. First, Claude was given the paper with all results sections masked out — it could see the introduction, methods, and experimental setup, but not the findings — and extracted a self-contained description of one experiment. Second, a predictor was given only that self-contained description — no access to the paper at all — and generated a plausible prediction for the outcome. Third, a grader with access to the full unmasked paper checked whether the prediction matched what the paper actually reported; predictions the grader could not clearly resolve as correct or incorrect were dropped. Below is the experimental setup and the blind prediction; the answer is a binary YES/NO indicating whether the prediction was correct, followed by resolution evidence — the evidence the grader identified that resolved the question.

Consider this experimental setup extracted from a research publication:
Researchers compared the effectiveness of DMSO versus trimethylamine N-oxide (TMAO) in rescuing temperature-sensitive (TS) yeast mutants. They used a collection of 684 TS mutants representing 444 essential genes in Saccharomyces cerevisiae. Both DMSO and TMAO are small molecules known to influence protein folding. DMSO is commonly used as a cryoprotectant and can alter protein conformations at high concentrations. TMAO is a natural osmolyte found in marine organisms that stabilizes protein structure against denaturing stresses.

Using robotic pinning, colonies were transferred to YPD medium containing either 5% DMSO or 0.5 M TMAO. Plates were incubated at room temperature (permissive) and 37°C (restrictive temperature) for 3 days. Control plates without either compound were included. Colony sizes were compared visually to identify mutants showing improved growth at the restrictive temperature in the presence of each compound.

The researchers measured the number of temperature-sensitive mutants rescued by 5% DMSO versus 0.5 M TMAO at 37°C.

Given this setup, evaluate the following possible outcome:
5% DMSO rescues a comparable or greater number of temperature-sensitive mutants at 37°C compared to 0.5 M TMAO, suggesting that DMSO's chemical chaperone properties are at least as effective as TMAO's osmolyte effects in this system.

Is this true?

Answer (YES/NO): NO